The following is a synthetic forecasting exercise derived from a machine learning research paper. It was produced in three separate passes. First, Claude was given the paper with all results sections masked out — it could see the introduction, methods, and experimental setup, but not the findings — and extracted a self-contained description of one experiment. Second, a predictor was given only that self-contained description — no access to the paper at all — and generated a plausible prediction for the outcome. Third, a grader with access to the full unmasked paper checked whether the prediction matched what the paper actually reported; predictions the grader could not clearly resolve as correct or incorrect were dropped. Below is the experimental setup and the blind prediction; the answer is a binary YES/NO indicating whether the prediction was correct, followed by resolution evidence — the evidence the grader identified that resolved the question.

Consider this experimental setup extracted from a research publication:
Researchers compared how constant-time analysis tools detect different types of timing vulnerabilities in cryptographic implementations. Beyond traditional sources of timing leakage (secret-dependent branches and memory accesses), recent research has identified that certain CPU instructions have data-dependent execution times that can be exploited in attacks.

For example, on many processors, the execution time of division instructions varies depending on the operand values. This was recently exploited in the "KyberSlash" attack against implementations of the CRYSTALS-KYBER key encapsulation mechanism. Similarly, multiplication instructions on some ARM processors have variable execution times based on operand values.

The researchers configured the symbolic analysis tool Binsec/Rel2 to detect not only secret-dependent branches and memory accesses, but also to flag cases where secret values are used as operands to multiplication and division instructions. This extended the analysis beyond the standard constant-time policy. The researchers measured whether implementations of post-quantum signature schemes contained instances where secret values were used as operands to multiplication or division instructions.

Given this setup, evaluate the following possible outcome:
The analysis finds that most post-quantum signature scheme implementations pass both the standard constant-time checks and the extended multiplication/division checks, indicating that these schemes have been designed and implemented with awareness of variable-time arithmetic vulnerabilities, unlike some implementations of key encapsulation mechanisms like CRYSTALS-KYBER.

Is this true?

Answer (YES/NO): NO